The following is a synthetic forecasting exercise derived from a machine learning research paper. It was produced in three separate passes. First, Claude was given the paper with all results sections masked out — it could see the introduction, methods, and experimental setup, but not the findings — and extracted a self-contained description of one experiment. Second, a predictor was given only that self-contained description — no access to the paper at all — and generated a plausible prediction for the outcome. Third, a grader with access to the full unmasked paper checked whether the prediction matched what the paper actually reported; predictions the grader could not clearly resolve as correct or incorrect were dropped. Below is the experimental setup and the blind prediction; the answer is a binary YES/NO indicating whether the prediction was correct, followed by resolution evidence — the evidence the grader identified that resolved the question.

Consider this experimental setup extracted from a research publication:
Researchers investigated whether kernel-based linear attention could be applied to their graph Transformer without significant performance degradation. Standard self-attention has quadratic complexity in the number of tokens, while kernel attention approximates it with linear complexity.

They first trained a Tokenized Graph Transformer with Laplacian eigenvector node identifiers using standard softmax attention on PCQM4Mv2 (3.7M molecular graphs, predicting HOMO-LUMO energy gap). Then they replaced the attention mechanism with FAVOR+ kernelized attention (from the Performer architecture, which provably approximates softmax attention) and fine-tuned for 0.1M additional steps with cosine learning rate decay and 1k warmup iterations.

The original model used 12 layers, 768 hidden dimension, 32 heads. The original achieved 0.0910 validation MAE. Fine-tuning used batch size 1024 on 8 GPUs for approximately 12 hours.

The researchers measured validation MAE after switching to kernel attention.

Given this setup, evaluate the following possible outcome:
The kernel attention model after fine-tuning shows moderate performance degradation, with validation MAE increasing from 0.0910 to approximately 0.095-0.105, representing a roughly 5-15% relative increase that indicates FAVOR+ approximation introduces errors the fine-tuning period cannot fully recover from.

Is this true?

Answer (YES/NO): NO